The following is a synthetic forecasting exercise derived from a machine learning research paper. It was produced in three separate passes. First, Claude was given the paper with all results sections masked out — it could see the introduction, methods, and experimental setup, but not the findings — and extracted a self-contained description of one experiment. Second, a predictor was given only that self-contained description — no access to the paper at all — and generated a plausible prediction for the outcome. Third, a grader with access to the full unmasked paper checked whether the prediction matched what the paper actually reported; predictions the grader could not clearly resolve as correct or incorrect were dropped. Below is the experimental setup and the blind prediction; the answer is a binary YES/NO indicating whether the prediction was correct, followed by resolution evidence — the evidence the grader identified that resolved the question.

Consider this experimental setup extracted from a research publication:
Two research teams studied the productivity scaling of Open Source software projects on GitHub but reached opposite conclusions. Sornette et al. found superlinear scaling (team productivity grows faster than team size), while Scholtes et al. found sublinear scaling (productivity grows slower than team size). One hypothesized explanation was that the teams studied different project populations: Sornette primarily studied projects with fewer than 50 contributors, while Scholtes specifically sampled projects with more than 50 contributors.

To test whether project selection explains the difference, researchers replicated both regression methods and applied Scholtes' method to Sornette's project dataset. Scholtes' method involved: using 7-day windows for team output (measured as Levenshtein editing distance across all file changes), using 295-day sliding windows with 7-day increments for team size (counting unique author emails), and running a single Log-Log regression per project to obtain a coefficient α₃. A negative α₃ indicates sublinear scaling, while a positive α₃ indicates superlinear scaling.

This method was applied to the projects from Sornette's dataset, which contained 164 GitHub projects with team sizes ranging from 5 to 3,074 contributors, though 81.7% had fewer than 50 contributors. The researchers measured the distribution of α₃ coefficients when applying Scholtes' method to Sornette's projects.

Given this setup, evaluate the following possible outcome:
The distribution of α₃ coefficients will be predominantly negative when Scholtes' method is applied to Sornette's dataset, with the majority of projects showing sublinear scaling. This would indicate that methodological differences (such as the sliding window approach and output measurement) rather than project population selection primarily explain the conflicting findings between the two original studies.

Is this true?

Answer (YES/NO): YES